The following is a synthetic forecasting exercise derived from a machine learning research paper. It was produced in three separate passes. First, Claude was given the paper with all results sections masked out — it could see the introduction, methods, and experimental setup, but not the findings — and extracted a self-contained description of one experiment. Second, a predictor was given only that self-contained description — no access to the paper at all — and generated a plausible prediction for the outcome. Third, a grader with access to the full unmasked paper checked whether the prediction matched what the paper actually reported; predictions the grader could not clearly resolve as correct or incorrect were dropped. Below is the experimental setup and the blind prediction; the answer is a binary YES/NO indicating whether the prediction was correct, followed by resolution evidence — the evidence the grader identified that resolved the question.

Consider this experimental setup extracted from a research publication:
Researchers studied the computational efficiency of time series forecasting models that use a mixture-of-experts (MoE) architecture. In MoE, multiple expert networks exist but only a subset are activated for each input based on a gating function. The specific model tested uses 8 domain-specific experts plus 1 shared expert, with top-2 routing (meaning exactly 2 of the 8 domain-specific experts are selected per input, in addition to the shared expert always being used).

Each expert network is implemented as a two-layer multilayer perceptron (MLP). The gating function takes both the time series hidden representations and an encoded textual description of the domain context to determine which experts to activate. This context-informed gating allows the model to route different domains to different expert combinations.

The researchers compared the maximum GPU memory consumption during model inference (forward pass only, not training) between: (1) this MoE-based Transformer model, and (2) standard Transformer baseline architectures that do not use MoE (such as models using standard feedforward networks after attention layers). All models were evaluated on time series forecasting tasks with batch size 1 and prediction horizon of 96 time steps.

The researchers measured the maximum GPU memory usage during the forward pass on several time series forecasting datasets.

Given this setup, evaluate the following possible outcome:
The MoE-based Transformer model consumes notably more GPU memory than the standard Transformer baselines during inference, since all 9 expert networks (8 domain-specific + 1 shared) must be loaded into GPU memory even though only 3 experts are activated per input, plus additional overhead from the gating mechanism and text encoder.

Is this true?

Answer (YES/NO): NO